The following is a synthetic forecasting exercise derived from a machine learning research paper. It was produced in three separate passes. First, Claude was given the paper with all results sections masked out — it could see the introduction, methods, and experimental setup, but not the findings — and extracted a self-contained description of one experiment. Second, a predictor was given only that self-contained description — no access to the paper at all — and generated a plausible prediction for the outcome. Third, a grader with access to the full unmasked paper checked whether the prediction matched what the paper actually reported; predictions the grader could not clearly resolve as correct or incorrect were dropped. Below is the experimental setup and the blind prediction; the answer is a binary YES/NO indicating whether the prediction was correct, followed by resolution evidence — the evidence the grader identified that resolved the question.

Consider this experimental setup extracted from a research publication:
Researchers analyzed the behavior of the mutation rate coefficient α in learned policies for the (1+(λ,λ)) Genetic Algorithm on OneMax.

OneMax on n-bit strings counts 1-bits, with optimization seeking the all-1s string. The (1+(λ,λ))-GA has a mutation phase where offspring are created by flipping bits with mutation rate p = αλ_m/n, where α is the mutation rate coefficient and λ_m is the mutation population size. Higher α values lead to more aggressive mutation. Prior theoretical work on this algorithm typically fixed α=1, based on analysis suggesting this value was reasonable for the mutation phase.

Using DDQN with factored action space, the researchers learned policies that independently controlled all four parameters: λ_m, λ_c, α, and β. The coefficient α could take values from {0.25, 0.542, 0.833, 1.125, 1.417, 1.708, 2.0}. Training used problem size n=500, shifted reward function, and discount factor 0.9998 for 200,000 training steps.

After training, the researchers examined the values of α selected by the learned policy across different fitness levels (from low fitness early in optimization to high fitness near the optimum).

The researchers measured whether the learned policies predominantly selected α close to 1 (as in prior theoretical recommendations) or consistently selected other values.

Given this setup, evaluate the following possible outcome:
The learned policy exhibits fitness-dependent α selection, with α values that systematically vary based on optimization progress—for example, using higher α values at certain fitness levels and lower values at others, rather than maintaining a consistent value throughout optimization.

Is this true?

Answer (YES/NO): YES